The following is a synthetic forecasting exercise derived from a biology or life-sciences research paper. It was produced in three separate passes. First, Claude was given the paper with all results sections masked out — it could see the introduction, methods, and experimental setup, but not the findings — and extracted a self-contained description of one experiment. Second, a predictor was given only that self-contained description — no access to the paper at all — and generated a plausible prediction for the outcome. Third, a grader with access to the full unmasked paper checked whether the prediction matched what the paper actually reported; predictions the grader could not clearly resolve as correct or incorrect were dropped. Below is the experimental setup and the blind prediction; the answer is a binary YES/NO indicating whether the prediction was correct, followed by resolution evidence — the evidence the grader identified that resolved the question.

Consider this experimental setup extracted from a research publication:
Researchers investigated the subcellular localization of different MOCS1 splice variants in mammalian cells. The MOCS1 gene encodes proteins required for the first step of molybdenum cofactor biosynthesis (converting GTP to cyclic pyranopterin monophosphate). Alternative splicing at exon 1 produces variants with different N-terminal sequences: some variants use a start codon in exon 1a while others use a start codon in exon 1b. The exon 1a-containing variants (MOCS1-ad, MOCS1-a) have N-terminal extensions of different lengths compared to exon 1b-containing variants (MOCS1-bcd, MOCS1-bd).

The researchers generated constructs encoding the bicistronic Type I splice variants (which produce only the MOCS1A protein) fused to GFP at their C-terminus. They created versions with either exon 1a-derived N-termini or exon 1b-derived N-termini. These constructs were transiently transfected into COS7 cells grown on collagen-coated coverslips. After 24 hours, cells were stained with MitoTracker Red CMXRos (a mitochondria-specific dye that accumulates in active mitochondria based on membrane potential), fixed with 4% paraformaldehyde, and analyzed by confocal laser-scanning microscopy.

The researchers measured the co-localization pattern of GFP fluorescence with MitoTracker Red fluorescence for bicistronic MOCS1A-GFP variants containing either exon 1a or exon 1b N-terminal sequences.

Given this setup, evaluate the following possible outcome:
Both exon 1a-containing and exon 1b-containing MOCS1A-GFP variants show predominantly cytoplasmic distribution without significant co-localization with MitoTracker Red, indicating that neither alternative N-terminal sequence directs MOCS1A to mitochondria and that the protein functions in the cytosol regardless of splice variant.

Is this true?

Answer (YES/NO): NO